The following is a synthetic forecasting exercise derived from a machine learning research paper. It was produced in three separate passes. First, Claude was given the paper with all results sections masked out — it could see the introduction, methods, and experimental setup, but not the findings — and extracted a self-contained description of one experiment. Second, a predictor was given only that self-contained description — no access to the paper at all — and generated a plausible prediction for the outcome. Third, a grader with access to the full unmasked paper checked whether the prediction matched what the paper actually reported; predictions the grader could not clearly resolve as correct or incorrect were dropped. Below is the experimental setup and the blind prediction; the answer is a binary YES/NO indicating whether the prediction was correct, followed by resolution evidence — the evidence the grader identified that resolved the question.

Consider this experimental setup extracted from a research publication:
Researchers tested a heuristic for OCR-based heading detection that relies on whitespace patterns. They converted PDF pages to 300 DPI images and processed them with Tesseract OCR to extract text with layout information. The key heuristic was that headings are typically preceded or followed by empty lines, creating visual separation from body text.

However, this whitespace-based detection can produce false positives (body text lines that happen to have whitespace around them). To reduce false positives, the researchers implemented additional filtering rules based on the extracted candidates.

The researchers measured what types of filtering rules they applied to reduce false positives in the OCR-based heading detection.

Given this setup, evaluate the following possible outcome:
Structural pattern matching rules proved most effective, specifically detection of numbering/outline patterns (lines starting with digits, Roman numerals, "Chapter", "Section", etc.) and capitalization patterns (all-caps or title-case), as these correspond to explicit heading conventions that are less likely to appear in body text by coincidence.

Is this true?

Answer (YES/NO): NO